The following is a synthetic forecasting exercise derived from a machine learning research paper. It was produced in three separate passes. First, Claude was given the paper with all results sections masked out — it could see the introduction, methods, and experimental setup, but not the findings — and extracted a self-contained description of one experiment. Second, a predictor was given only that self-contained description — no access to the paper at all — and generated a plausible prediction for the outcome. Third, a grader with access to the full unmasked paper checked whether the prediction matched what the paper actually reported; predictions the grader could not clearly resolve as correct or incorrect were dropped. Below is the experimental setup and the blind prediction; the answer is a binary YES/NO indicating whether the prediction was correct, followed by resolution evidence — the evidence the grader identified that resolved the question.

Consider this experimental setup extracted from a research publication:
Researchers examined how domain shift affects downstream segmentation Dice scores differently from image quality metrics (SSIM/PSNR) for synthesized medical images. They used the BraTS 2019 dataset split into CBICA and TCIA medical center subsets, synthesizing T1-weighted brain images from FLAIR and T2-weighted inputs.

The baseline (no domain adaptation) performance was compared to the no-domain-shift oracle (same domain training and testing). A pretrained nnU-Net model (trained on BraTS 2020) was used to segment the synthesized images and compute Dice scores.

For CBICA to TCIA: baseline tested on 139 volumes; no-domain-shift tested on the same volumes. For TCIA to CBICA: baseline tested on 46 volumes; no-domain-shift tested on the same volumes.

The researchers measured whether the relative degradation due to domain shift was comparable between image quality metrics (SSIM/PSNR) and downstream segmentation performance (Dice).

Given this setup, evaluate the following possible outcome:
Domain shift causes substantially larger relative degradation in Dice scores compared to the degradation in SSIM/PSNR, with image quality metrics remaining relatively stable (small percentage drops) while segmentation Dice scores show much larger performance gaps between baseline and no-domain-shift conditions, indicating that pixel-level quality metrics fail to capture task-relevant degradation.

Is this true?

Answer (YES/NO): NO